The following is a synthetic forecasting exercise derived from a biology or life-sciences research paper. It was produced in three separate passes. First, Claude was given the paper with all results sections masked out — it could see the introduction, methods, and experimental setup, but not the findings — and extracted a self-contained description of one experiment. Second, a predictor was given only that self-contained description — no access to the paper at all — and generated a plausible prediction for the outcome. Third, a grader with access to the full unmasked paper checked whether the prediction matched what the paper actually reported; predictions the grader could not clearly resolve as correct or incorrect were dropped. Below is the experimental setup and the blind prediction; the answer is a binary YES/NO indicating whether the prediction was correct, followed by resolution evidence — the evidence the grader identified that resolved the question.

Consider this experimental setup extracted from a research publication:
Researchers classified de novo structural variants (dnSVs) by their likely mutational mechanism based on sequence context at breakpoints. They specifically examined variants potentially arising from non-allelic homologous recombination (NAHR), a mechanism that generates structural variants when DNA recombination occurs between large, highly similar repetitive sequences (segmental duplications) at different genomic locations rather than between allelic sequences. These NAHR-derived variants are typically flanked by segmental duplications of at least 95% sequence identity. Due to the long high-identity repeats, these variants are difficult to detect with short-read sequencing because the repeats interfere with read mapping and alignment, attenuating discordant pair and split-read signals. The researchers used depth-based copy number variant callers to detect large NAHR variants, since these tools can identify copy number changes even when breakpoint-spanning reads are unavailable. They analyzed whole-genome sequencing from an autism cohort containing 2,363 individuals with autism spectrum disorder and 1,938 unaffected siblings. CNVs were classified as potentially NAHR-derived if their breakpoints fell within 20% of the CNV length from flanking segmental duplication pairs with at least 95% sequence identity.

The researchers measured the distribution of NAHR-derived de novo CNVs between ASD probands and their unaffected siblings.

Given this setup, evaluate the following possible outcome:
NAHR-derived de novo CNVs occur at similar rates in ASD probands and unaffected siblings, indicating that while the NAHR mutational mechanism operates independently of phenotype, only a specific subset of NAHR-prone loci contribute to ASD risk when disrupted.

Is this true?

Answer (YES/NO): NO